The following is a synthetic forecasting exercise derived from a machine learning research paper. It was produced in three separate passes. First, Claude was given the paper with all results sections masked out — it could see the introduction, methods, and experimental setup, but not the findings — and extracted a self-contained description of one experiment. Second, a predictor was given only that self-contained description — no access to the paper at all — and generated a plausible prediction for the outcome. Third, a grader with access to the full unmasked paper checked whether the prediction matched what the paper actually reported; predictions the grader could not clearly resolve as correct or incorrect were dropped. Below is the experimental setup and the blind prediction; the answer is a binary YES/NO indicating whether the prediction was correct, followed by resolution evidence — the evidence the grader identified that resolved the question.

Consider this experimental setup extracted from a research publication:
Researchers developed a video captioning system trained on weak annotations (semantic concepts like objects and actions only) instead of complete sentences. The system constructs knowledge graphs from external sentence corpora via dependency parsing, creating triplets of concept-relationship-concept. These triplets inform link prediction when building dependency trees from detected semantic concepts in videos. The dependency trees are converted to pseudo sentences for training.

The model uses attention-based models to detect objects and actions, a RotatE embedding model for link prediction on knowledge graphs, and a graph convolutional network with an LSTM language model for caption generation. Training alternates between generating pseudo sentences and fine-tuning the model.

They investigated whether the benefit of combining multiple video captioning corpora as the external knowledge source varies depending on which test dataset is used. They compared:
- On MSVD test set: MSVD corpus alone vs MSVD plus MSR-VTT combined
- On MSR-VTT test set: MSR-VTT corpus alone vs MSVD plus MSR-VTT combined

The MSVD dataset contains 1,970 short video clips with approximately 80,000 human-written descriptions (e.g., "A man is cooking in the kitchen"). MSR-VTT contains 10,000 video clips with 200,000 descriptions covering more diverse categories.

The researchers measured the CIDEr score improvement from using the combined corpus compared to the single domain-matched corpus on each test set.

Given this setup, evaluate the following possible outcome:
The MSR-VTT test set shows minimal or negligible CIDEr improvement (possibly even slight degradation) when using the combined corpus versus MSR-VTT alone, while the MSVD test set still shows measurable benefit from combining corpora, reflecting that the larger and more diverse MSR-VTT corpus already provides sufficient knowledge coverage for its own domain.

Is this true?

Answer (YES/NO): YES